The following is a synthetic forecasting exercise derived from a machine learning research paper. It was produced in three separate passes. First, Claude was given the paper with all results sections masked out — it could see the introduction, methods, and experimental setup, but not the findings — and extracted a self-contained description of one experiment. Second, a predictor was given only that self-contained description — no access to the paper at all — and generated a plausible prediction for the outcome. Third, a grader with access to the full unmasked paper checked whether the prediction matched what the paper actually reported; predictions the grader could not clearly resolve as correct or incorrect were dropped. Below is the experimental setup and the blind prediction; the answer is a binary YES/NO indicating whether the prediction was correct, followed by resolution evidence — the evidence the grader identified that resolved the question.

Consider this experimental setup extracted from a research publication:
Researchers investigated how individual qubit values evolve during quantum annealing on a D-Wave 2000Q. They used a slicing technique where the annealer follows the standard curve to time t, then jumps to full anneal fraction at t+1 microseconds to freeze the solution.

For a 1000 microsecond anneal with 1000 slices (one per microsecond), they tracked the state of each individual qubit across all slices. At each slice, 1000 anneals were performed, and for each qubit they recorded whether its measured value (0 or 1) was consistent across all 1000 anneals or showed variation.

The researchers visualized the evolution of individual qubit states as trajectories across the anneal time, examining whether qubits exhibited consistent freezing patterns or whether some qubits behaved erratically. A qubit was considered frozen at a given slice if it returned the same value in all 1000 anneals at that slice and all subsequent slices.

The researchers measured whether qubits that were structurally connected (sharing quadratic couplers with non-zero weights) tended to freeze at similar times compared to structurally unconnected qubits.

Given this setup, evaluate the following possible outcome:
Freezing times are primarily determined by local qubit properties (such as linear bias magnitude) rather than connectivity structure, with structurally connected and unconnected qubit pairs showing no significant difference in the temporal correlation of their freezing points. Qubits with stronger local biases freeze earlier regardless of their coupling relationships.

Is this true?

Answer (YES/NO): NO